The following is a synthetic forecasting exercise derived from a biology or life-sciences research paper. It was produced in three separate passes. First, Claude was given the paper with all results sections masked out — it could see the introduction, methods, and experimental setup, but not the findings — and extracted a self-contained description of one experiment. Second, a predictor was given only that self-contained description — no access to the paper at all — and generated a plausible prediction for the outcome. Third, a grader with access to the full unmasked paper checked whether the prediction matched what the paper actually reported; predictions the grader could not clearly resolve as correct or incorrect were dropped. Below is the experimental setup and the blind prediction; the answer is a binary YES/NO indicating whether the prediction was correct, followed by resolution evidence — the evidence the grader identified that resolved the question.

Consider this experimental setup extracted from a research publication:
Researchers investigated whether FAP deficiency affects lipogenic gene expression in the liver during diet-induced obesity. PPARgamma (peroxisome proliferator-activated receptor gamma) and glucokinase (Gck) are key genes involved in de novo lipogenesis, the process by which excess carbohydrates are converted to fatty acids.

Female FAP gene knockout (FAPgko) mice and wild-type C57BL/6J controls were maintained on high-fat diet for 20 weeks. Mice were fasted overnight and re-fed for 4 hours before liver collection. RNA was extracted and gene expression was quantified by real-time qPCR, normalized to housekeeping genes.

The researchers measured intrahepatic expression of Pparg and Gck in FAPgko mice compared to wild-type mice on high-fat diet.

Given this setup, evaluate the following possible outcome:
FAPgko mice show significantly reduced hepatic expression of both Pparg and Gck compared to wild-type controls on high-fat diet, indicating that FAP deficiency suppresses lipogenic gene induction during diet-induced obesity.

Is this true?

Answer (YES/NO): YES